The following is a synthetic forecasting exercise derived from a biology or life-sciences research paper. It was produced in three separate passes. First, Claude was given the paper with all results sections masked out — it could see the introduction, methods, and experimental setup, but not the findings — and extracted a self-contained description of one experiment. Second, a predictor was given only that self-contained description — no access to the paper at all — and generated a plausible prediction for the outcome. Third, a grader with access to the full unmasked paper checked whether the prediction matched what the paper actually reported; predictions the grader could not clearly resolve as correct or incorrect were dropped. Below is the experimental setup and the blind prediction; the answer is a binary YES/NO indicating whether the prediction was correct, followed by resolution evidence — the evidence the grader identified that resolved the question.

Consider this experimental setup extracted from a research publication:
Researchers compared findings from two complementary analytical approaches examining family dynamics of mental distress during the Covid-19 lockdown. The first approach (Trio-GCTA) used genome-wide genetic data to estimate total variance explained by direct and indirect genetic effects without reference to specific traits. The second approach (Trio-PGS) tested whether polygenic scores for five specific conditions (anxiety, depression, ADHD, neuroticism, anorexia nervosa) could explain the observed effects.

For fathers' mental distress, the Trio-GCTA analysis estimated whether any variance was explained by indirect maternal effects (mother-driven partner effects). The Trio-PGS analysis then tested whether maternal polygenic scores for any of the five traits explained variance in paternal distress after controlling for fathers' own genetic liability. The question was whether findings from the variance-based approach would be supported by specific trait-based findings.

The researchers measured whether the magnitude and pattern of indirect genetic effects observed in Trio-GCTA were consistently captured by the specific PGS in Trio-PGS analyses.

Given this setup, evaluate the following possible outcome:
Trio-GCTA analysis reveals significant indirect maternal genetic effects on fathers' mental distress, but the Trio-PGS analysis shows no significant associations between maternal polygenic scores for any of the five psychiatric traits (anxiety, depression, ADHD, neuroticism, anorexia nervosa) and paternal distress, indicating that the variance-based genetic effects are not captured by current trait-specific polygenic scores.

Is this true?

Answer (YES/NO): NO